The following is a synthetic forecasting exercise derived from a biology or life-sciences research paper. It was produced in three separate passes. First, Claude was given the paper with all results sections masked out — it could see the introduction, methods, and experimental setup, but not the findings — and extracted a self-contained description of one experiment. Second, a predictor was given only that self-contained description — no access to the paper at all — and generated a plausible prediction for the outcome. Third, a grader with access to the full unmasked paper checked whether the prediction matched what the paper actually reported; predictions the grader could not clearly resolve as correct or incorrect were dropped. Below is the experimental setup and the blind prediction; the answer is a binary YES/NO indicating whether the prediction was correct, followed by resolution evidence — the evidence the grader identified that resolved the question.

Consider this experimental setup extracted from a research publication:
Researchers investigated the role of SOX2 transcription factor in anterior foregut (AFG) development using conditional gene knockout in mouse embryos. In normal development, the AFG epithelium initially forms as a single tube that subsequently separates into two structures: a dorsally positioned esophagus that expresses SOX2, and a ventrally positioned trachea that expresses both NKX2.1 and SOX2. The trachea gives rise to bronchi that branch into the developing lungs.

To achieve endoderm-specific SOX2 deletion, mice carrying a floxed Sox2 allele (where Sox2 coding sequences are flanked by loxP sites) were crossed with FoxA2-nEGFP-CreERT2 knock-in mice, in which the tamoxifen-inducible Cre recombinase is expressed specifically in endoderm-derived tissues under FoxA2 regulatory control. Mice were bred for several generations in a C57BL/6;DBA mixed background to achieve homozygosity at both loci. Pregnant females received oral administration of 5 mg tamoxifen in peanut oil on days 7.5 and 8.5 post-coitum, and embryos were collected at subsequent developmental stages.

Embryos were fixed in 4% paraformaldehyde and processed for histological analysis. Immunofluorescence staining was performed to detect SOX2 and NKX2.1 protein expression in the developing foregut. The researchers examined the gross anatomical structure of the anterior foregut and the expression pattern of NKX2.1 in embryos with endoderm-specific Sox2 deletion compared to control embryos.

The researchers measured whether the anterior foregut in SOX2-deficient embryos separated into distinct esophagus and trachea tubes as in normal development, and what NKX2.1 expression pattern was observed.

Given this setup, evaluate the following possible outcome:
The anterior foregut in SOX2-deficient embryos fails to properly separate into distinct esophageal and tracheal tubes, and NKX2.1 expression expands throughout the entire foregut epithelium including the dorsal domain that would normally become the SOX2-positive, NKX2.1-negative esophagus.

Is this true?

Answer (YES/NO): YES